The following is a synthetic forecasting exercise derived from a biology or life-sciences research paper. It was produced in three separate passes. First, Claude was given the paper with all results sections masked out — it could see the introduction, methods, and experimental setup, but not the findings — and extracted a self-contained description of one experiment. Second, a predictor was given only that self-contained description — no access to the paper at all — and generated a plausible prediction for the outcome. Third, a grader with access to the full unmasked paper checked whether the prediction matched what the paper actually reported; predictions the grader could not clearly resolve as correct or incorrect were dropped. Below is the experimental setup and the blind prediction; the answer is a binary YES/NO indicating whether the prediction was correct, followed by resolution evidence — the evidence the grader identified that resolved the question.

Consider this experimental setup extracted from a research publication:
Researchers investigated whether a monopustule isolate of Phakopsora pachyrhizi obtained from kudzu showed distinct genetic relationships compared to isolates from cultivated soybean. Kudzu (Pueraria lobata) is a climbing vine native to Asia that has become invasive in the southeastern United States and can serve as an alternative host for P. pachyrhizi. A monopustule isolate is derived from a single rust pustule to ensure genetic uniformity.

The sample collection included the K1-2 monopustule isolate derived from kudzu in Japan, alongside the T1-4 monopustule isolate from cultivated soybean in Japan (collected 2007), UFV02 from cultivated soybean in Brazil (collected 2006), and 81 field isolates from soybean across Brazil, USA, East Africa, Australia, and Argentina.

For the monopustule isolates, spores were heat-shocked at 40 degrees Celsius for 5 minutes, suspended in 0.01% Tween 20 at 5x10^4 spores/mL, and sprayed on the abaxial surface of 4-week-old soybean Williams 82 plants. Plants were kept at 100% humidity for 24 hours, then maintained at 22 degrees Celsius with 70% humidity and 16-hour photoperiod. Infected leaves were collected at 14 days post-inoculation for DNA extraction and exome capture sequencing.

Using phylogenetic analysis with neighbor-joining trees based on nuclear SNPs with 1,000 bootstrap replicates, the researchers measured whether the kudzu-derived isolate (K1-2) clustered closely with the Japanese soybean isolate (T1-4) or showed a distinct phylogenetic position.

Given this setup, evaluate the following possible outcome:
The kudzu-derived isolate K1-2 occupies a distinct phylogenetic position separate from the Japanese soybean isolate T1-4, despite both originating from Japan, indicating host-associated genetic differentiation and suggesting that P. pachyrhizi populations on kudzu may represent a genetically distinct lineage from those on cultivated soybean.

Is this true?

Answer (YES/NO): NO